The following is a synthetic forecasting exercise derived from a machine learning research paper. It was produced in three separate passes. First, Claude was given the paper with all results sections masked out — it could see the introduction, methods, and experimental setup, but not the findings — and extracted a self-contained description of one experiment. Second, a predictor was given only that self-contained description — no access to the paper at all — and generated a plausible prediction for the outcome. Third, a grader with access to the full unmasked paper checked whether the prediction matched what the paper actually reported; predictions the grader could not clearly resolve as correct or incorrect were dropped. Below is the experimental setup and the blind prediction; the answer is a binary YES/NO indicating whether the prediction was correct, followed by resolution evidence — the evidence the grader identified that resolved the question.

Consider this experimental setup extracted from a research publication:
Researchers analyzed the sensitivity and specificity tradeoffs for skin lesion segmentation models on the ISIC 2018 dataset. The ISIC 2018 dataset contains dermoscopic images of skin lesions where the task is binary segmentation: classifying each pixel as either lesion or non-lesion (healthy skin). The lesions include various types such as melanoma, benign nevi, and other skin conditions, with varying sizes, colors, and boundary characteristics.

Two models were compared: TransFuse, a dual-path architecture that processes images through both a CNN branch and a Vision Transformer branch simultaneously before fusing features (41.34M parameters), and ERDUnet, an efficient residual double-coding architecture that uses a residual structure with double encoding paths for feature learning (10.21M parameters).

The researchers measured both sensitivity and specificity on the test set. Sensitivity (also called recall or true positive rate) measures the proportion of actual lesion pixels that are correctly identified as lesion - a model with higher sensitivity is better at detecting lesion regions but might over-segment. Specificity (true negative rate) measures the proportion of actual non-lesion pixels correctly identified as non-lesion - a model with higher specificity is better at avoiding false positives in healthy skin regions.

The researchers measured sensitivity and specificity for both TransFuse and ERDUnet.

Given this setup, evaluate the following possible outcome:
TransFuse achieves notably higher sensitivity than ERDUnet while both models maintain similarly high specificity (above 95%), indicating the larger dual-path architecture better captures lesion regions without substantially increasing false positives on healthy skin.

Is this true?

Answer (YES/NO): NO